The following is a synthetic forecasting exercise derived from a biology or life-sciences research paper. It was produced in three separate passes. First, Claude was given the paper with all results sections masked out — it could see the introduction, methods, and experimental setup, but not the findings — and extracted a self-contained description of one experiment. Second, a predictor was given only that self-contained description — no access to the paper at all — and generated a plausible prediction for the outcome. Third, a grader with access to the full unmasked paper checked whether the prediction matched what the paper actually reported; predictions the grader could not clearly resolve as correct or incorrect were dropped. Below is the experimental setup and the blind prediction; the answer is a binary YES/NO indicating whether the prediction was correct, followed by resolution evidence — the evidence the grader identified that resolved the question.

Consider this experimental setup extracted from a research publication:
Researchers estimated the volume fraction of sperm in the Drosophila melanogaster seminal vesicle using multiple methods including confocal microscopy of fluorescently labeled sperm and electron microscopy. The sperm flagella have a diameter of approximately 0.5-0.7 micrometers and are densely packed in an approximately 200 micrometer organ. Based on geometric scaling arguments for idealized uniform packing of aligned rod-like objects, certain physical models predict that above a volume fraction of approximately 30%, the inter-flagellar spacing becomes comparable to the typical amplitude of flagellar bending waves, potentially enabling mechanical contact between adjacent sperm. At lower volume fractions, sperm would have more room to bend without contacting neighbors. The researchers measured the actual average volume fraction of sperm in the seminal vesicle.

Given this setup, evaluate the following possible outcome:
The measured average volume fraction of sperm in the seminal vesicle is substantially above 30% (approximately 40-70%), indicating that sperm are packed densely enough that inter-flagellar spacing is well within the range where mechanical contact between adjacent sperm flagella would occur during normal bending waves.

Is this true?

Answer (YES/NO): YES